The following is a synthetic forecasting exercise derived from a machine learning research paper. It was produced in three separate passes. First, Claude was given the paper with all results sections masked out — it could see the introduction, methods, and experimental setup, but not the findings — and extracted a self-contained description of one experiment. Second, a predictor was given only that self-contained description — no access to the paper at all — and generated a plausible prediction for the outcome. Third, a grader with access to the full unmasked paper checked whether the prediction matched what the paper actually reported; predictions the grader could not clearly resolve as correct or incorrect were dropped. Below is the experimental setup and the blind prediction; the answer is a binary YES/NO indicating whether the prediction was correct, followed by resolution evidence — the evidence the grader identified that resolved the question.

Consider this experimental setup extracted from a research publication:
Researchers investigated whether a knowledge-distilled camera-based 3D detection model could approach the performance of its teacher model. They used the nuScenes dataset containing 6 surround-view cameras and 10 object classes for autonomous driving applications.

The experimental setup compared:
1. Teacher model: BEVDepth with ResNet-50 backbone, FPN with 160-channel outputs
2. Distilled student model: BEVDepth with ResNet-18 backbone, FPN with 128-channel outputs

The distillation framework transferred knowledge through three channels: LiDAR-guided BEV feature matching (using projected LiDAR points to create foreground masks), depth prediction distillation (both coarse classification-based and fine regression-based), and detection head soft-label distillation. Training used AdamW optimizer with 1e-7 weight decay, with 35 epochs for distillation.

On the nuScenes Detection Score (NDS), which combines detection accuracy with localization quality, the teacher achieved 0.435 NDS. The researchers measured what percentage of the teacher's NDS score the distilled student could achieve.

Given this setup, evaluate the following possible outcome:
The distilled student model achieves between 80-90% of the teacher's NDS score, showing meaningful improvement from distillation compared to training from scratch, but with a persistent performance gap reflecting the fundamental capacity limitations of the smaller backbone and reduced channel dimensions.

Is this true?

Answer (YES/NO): NO